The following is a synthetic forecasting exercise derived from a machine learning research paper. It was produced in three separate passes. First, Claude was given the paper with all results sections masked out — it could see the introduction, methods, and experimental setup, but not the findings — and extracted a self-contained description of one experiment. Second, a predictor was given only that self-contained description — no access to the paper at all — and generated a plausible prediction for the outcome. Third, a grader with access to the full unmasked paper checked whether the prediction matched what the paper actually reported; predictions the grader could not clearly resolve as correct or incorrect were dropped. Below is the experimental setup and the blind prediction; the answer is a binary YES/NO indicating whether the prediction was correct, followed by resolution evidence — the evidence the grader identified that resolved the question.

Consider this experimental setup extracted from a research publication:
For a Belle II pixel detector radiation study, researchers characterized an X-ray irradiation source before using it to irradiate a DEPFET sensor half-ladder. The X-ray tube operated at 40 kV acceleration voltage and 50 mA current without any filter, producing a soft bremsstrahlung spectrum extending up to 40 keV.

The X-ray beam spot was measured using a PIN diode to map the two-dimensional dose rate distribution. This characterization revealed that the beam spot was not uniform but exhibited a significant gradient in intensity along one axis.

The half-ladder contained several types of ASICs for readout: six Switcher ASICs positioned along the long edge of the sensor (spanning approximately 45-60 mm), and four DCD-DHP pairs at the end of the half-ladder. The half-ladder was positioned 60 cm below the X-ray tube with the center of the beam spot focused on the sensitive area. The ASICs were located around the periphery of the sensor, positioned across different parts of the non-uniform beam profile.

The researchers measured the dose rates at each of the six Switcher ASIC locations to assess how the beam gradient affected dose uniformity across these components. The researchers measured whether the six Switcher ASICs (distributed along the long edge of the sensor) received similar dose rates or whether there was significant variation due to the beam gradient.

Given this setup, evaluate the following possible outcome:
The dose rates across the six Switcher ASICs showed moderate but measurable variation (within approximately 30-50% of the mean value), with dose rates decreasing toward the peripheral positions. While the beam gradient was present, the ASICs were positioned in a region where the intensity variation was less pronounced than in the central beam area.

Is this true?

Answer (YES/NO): YES